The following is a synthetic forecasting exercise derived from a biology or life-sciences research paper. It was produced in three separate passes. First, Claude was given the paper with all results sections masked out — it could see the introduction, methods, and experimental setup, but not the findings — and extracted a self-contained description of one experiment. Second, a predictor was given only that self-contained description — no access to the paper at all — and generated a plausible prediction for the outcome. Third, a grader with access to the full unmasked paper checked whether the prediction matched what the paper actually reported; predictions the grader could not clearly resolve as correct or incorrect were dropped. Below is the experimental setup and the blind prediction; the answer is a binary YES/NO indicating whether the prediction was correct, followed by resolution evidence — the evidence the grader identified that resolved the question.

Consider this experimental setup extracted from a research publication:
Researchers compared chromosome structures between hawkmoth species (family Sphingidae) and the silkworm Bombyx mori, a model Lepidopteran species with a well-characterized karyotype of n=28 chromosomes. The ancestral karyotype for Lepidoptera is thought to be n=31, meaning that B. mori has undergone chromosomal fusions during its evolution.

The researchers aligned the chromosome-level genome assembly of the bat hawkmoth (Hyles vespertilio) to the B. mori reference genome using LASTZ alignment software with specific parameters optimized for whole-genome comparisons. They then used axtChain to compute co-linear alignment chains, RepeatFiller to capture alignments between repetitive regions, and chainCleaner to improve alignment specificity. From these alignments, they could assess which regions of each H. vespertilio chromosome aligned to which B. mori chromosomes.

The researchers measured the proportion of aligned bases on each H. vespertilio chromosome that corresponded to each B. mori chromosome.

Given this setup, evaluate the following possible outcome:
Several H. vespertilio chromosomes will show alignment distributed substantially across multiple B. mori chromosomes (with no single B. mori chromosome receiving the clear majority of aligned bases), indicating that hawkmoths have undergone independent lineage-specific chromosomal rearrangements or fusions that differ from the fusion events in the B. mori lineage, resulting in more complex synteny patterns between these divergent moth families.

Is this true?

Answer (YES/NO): NO